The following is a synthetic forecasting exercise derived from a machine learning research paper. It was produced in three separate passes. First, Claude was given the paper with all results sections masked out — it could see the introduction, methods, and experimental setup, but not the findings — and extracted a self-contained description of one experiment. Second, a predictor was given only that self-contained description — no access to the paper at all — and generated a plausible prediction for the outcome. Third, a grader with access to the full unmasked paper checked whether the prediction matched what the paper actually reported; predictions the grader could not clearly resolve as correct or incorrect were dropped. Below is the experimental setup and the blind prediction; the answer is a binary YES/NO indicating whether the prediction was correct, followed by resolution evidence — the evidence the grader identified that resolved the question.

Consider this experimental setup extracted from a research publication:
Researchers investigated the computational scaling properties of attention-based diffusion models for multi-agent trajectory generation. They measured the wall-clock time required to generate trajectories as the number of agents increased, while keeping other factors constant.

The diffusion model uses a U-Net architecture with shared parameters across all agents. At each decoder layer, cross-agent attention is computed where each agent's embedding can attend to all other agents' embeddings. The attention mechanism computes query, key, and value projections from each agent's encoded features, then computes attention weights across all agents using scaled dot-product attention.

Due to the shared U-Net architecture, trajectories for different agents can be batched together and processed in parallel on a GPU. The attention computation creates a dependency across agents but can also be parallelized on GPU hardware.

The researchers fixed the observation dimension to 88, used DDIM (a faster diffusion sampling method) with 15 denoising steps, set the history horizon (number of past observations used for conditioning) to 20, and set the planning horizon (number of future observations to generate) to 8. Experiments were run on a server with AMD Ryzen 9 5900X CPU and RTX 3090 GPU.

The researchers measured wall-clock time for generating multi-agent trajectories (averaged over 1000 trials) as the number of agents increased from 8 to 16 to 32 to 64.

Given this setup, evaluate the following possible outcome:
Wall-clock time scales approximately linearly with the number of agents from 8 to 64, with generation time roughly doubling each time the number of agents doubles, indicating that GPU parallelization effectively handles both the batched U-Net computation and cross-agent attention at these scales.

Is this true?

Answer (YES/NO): NO